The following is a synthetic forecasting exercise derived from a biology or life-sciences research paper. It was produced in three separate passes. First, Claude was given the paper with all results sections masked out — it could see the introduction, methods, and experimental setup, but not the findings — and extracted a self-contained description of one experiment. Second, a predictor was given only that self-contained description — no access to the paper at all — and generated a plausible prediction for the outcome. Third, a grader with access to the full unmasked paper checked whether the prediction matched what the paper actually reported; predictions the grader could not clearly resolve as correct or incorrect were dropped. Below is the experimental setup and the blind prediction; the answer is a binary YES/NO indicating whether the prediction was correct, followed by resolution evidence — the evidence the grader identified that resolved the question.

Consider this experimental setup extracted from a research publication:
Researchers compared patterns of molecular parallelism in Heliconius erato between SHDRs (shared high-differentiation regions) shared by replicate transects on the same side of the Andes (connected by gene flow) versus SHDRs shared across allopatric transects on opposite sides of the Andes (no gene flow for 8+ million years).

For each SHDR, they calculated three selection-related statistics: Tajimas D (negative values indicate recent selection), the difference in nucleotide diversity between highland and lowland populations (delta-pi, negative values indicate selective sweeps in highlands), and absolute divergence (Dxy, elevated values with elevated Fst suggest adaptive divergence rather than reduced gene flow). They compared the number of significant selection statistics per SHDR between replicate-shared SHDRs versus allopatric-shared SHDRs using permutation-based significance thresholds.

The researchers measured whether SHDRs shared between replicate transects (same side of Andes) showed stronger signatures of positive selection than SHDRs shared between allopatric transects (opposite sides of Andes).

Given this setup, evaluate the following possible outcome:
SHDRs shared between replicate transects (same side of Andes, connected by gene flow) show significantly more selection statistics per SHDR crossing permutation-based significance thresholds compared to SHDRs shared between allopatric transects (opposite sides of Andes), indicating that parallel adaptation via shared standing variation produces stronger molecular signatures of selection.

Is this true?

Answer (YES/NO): NO